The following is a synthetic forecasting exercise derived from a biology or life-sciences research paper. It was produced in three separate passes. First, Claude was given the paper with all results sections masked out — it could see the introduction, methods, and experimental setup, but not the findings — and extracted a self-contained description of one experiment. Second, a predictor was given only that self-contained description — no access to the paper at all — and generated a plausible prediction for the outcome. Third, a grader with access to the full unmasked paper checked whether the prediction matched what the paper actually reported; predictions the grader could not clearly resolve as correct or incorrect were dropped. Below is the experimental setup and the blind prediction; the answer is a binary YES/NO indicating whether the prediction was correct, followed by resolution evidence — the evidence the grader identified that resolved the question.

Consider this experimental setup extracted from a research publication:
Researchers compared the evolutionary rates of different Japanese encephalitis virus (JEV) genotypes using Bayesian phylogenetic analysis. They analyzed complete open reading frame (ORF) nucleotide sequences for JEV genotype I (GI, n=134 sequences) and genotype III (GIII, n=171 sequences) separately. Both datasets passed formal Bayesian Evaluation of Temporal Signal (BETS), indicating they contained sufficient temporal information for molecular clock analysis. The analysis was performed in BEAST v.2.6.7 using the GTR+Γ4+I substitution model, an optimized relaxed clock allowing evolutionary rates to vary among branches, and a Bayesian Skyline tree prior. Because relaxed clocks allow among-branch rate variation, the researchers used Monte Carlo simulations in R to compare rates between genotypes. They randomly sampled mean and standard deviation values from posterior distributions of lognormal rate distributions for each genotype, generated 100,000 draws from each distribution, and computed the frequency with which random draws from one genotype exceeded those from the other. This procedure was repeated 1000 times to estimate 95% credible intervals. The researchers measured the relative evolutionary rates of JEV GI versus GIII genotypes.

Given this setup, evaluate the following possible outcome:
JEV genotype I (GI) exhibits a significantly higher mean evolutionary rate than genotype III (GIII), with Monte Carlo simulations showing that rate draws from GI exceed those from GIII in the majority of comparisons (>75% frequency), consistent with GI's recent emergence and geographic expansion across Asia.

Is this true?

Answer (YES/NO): NO